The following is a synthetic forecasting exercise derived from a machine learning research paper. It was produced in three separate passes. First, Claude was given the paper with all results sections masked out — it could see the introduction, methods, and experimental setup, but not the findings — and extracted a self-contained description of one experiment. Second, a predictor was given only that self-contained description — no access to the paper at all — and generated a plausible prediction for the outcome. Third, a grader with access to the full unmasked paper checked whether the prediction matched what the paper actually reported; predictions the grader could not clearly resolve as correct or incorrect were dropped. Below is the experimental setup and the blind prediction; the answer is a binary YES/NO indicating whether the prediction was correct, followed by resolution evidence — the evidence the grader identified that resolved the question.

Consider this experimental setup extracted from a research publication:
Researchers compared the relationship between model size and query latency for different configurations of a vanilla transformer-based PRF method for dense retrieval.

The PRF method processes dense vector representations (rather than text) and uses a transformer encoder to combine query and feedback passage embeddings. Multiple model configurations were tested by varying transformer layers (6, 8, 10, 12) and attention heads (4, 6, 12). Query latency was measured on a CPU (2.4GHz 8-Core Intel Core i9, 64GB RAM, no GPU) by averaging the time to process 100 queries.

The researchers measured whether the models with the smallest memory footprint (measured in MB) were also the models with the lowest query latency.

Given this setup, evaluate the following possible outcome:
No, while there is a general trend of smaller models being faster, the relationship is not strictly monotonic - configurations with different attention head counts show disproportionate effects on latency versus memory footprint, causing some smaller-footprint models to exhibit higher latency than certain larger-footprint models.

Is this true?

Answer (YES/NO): NO